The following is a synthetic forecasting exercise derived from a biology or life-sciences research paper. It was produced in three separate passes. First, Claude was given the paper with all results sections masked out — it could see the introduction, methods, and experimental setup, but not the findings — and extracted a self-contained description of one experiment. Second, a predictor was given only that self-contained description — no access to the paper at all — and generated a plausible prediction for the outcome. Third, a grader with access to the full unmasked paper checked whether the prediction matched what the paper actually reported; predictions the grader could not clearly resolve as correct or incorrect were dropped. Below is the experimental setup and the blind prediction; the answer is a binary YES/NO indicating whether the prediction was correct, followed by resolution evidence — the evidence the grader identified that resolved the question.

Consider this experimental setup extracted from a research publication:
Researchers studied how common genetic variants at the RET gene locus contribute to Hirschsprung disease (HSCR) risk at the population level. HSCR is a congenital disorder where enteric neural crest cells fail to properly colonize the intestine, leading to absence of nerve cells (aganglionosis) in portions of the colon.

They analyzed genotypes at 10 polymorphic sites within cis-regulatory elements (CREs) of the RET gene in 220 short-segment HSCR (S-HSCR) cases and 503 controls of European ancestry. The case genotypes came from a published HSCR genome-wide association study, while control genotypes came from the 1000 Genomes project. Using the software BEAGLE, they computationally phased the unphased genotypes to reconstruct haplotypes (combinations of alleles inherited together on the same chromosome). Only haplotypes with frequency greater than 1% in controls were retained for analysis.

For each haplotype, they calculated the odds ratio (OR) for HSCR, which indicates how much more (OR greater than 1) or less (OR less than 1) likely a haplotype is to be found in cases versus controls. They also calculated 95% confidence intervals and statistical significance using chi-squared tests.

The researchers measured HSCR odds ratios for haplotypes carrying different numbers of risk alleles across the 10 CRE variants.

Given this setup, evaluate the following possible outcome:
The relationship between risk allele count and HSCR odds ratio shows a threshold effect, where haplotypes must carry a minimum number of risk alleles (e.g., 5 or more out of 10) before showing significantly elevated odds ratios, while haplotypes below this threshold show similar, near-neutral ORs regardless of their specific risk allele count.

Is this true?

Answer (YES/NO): NO